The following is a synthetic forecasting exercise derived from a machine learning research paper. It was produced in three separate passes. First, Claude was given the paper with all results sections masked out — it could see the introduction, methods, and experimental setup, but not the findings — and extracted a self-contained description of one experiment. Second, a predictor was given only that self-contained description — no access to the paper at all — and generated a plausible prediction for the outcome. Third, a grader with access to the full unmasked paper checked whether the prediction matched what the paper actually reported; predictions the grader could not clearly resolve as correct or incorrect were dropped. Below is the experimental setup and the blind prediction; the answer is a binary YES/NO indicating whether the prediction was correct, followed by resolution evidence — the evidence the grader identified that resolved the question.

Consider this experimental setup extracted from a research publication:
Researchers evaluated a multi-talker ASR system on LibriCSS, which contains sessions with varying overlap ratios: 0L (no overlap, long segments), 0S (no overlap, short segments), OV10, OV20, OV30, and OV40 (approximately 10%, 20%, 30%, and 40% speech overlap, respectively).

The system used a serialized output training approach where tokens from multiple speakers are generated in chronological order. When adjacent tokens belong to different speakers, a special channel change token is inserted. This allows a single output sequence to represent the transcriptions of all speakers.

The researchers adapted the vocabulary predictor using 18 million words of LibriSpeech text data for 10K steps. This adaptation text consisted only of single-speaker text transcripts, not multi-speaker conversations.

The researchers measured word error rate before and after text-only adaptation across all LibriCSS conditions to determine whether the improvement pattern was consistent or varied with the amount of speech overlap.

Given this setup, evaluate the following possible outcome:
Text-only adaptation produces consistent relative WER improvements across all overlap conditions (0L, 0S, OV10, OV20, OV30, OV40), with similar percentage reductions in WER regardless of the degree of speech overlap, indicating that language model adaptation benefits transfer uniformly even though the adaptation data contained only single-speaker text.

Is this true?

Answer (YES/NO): NO